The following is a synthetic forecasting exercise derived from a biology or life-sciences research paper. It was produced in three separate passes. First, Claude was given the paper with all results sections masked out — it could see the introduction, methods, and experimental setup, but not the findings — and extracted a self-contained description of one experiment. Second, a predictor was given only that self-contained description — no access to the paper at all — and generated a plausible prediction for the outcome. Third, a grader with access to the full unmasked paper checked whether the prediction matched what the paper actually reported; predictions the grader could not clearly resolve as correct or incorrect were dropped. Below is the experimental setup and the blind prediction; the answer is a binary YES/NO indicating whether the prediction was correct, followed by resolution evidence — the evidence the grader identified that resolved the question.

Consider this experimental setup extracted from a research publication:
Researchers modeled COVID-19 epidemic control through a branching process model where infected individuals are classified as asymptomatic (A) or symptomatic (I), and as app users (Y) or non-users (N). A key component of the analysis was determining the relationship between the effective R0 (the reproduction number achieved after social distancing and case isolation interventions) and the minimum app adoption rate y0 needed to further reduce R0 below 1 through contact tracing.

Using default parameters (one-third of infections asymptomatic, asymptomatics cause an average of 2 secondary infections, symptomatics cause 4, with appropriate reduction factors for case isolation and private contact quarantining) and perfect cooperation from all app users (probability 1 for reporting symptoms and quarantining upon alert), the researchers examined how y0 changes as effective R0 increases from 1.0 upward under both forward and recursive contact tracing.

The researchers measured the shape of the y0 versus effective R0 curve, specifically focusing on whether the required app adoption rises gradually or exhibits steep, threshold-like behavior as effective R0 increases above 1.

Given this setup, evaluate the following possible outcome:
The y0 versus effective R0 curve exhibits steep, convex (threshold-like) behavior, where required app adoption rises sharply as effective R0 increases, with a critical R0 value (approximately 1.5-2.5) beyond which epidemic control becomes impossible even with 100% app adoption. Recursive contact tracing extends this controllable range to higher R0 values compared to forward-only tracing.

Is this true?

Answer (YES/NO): NO